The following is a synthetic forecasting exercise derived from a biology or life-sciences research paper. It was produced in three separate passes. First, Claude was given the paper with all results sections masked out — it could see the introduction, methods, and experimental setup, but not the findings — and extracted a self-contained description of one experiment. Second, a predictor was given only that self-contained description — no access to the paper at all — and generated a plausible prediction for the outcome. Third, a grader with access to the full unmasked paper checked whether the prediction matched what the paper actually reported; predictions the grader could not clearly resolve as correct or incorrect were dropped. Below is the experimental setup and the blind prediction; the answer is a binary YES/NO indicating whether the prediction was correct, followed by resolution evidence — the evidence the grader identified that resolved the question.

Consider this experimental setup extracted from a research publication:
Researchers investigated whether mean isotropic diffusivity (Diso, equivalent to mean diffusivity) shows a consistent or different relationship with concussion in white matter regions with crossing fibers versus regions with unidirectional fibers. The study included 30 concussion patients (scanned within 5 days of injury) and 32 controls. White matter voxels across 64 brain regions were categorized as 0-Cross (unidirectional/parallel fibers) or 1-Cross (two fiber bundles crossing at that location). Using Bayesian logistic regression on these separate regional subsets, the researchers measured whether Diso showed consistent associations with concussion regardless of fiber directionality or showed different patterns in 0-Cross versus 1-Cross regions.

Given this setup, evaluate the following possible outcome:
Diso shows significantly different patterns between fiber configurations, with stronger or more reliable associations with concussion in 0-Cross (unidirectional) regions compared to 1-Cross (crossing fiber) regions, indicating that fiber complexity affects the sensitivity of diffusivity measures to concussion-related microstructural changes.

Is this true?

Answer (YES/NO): NO